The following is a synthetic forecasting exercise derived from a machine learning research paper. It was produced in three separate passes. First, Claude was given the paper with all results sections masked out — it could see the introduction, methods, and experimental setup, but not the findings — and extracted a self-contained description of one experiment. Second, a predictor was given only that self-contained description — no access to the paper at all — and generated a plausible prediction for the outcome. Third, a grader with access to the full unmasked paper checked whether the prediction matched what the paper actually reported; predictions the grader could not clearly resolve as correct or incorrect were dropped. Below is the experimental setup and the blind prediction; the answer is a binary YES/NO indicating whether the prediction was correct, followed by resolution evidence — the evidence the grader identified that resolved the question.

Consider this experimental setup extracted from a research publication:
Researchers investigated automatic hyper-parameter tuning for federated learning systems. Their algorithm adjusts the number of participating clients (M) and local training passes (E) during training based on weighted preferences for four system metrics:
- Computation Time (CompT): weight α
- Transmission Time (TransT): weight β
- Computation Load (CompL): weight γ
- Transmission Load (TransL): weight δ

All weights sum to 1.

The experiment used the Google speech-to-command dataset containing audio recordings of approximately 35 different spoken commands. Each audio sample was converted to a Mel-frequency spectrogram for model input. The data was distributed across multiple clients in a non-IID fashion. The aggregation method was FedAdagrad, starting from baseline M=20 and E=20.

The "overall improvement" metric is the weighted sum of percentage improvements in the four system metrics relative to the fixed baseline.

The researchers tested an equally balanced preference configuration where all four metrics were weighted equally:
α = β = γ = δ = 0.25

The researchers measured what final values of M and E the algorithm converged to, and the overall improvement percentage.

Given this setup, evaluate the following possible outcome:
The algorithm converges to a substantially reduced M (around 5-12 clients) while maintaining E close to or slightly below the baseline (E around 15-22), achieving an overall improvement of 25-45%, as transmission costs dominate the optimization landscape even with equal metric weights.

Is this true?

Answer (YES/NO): NO